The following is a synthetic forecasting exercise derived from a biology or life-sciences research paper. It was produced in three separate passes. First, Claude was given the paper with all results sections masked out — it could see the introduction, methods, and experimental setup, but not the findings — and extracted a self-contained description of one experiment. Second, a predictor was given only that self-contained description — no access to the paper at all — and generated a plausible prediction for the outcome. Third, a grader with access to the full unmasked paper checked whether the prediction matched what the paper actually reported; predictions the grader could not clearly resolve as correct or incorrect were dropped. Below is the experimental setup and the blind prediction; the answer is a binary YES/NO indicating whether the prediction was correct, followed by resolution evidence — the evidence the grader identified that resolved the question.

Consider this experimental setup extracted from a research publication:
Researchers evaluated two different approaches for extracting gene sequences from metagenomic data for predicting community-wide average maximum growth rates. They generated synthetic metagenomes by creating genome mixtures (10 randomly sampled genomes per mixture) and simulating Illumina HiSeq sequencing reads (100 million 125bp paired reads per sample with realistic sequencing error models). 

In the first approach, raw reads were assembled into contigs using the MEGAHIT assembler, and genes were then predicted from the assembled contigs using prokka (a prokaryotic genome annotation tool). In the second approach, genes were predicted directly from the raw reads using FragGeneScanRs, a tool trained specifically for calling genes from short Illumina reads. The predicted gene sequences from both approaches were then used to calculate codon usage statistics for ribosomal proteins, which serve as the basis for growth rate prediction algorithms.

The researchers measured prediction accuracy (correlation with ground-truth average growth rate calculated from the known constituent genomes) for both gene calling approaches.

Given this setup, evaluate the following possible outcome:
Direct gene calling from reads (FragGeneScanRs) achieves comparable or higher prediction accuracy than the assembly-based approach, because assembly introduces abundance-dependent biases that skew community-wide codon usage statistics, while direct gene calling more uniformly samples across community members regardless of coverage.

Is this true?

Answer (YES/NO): NO